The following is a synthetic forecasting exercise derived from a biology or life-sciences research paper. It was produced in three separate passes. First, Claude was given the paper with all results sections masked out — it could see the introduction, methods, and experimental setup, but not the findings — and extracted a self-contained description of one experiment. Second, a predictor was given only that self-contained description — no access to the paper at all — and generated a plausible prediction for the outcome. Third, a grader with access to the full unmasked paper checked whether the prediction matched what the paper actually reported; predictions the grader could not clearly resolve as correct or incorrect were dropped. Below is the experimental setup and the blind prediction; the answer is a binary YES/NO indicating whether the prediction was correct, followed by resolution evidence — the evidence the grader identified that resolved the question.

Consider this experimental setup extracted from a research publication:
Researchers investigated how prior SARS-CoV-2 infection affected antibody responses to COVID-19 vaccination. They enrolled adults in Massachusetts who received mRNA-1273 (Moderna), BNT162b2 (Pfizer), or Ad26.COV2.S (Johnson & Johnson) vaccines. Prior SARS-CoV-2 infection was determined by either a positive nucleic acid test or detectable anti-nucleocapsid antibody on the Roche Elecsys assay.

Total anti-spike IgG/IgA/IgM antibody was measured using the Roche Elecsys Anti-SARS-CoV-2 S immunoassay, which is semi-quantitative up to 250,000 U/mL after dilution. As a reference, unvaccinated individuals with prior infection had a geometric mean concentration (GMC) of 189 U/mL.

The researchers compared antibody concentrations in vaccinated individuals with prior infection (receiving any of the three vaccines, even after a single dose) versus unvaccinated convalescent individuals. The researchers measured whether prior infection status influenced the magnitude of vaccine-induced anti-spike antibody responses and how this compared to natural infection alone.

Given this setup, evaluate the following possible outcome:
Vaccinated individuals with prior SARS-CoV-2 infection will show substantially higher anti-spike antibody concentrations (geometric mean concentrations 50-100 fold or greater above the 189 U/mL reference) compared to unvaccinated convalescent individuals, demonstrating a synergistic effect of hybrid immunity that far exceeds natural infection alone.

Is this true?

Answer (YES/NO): YES